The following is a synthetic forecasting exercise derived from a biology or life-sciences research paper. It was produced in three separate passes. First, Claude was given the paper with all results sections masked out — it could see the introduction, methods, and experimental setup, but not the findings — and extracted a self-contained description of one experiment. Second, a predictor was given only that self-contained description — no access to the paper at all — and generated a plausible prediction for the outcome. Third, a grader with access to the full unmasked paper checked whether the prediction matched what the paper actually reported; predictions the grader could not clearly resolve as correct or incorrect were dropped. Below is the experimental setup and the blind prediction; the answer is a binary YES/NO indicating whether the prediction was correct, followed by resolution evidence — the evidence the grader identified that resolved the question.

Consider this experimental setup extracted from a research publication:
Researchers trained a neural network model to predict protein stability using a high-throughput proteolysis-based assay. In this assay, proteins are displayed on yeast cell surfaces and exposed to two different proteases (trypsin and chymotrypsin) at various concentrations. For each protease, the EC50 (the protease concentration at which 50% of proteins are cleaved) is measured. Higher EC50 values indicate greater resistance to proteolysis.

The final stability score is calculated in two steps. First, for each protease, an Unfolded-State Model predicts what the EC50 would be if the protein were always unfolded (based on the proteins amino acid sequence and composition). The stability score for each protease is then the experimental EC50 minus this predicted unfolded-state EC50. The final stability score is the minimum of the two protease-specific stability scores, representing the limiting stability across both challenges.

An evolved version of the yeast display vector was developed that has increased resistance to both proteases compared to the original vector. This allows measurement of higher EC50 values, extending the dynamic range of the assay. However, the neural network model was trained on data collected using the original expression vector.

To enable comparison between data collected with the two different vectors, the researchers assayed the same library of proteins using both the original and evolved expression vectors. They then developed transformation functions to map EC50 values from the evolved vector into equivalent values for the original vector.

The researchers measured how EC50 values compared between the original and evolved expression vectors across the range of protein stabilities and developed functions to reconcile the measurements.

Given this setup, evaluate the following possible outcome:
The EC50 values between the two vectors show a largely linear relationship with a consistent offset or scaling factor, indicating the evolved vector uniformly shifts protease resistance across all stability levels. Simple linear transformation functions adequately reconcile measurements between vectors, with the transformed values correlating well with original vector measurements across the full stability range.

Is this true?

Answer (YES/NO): NO